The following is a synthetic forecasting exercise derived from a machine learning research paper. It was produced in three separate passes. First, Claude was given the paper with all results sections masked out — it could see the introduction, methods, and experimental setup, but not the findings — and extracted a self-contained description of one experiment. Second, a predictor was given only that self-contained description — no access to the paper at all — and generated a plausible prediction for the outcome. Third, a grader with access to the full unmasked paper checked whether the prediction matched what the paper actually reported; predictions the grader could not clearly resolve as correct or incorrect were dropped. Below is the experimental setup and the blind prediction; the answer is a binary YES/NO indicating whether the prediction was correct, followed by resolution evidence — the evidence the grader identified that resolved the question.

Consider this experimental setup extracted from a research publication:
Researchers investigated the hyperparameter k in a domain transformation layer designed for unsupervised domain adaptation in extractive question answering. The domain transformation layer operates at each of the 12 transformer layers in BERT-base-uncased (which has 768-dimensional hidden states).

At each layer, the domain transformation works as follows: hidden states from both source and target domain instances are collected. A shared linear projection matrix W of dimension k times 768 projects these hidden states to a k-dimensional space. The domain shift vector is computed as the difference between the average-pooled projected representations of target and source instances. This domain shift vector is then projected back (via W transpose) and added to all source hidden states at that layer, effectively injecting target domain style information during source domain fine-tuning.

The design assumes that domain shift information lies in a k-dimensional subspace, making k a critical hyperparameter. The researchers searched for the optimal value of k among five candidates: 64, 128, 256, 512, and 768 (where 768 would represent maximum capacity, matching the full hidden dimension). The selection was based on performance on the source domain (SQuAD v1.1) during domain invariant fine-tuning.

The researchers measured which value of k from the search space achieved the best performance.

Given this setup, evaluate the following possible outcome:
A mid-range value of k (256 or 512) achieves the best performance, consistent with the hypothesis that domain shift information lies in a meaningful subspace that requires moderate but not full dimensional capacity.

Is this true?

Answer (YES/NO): YES